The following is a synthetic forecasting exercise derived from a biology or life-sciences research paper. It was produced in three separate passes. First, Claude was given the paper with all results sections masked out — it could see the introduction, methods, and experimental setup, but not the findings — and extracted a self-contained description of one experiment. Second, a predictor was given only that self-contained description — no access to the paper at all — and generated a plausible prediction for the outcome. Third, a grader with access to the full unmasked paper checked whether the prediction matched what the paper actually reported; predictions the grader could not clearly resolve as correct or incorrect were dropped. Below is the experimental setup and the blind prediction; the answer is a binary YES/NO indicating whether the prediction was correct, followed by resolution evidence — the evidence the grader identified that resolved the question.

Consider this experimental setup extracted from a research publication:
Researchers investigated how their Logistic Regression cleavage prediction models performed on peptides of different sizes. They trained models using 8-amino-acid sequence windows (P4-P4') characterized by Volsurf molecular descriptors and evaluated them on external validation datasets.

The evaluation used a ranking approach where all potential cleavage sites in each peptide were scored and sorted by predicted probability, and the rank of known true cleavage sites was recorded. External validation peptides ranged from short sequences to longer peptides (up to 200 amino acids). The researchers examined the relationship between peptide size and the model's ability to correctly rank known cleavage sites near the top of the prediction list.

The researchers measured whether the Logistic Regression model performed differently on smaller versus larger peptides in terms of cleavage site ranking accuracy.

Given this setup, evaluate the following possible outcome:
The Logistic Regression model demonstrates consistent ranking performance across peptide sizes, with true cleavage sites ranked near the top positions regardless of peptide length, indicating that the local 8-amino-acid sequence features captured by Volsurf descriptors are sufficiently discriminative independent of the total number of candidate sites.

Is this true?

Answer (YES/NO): NO